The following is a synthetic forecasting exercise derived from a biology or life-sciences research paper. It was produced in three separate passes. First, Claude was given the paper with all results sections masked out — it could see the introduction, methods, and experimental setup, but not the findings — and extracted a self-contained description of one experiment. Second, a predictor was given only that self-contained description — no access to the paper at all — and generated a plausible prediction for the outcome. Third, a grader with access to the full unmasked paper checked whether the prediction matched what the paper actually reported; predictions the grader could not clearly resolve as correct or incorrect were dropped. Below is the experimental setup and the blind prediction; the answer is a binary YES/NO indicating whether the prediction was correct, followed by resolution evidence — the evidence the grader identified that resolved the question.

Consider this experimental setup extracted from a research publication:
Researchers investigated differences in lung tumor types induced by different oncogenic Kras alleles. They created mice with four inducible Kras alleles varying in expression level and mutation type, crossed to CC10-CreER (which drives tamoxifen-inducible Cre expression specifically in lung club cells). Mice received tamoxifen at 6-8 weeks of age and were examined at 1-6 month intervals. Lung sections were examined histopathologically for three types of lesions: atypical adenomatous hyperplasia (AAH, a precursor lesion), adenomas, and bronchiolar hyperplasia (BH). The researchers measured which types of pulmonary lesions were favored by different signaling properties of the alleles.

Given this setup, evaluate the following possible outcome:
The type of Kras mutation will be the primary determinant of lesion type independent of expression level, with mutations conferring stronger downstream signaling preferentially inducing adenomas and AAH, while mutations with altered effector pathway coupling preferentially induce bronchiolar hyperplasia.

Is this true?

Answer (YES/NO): NO